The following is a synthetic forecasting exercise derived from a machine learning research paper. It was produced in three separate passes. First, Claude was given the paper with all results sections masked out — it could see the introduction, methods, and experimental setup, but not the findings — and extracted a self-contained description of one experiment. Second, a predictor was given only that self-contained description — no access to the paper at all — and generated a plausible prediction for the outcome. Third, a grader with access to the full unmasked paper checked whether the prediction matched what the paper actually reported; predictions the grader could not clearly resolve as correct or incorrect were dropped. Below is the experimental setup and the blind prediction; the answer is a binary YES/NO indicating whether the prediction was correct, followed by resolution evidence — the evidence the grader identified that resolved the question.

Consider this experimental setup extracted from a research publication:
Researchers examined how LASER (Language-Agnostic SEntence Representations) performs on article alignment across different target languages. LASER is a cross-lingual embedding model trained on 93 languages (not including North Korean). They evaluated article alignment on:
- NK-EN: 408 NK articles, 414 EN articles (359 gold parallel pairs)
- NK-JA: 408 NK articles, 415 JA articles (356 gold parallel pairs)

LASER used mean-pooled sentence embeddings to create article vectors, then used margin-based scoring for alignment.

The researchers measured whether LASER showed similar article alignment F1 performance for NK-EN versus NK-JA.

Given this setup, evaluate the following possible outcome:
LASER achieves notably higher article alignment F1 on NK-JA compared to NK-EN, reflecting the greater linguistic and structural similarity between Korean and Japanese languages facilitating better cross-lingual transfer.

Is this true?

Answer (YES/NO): YES